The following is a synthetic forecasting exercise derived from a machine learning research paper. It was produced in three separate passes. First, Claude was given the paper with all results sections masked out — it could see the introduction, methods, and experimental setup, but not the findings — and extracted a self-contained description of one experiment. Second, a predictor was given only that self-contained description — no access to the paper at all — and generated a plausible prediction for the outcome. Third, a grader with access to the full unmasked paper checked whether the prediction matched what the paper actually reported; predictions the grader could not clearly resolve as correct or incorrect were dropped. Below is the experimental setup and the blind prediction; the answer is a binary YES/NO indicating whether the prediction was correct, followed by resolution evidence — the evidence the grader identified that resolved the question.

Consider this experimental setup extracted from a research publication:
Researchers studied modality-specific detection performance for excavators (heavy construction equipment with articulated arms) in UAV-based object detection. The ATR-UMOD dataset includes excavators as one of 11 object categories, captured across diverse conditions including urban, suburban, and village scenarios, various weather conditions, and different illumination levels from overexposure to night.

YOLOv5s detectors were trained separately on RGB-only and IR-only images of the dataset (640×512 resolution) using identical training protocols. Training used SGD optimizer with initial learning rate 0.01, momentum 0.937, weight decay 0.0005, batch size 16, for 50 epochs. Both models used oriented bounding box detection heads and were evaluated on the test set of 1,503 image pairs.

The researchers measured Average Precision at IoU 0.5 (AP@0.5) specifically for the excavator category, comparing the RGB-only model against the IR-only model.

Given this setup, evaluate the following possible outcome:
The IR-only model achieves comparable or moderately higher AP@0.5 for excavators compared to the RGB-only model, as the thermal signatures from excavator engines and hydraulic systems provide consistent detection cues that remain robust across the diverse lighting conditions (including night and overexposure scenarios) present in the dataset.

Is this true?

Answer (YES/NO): NO